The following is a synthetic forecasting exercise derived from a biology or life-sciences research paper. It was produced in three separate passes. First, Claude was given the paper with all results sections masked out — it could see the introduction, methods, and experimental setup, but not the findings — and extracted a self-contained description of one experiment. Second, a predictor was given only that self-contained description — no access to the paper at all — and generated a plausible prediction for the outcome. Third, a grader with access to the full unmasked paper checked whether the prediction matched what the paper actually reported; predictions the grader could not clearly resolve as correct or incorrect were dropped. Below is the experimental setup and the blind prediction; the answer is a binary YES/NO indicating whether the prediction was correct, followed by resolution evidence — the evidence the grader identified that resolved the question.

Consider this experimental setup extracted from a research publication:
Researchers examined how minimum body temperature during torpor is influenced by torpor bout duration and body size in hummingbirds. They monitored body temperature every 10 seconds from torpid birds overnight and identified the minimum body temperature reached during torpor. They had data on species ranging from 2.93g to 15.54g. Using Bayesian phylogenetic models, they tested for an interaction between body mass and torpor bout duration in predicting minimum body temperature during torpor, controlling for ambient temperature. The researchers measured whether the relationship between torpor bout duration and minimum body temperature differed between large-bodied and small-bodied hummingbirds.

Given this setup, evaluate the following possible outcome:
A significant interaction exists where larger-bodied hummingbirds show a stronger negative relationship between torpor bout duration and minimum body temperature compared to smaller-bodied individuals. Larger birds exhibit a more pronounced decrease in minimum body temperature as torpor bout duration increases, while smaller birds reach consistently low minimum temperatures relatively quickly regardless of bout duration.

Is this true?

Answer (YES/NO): YES